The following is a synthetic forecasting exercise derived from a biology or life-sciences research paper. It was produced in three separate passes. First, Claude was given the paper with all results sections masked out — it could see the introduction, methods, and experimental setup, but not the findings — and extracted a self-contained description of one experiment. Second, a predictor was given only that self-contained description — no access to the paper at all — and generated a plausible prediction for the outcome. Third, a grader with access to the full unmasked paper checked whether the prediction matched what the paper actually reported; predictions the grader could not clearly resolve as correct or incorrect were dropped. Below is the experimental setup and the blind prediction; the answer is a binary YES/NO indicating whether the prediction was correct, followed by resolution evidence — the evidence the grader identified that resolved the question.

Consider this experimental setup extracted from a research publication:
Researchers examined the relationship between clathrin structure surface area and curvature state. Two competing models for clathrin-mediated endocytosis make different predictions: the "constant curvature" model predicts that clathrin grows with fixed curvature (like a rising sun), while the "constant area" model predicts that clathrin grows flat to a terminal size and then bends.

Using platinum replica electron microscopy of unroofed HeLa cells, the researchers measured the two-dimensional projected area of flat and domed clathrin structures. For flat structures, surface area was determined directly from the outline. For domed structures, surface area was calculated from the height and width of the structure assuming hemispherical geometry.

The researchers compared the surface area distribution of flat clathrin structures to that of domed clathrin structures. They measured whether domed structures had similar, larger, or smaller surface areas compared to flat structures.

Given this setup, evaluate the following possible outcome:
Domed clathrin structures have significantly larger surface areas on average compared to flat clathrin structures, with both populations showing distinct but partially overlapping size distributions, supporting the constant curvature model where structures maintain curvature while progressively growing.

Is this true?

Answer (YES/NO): NO